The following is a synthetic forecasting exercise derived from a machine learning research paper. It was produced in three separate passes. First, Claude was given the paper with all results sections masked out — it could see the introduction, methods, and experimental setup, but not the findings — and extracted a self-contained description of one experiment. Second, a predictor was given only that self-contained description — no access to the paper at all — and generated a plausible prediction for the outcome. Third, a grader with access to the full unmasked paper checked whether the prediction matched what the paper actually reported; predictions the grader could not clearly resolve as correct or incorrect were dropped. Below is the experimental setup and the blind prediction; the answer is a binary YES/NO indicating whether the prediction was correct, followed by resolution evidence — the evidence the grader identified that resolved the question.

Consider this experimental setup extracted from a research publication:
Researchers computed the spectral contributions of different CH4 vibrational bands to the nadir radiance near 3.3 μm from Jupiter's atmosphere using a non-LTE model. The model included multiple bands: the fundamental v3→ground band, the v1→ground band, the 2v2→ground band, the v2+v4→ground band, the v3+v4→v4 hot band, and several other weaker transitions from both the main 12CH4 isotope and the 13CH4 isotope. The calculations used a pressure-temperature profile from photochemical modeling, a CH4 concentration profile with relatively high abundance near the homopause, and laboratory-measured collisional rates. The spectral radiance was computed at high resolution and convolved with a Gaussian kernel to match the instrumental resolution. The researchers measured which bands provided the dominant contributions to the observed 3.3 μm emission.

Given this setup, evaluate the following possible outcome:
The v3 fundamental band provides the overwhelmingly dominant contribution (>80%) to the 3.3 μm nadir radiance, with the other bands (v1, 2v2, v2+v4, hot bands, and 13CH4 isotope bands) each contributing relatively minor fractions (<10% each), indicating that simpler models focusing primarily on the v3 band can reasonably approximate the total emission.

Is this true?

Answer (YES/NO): NO